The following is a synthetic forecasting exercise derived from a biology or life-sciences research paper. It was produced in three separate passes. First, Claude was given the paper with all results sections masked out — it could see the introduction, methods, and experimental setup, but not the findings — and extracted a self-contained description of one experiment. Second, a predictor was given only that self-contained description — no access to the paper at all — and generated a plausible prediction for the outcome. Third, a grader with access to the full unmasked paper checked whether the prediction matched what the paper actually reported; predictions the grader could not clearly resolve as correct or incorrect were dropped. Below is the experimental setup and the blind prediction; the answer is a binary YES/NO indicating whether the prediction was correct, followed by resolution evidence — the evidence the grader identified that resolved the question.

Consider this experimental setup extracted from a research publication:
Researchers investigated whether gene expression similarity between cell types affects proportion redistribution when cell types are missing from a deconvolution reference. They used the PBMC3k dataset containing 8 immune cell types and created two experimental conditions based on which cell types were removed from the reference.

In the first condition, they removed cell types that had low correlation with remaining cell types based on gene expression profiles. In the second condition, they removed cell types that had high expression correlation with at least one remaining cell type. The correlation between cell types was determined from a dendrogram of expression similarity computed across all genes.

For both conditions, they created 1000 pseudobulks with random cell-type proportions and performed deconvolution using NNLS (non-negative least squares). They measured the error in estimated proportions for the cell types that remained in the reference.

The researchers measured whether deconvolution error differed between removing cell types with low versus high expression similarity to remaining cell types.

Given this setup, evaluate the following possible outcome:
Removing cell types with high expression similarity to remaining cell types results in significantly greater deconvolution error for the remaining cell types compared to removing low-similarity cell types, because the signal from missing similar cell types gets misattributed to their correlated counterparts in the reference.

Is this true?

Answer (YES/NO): NO